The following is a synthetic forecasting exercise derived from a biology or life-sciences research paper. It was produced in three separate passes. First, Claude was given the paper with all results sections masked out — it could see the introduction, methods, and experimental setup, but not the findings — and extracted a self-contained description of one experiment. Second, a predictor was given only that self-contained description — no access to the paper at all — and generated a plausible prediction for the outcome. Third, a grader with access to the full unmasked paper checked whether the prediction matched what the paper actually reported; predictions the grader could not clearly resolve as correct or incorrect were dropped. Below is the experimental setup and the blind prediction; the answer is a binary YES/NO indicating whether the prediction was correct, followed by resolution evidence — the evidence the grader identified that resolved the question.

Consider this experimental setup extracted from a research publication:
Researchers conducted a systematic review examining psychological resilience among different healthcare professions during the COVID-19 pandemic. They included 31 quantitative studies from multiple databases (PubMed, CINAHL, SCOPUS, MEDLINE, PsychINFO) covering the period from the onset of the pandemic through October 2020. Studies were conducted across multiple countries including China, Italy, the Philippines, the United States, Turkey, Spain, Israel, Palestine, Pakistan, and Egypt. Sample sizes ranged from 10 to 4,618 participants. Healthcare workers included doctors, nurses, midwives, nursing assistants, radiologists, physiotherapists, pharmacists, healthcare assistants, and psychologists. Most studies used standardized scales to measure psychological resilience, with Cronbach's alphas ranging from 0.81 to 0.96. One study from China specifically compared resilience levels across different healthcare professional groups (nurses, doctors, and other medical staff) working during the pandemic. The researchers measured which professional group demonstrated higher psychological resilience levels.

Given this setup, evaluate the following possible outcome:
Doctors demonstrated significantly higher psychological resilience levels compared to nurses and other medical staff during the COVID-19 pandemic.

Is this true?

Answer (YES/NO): NO